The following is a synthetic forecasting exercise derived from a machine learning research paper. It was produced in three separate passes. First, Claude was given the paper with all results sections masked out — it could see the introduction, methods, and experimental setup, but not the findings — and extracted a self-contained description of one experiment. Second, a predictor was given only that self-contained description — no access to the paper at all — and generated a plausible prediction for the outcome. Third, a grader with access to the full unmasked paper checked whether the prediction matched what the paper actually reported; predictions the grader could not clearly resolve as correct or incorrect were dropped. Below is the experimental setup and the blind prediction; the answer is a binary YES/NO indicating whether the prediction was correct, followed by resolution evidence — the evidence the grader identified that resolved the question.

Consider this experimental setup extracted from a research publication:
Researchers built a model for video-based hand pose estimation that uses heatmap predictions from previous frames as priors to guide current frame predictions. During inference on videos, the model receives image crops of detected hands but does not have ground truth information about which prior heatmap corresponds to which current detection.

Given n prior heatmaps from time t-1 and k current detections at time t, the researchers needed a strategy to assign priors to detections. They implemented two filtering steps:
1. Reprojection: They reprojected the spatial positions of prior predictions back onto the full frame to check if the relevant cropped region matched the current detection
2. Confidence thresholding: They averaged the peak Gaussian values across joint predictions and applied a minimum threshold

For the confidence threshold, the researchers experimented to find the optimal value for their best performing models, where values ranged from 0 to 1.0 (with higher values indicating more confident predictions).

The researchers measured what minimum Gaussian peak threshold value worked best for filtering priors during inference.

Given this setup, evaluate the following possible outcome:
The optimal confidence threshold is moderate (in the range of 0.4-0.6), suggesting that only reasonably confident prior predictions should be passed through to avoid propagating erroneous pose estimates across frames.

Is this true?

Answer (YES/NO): NO